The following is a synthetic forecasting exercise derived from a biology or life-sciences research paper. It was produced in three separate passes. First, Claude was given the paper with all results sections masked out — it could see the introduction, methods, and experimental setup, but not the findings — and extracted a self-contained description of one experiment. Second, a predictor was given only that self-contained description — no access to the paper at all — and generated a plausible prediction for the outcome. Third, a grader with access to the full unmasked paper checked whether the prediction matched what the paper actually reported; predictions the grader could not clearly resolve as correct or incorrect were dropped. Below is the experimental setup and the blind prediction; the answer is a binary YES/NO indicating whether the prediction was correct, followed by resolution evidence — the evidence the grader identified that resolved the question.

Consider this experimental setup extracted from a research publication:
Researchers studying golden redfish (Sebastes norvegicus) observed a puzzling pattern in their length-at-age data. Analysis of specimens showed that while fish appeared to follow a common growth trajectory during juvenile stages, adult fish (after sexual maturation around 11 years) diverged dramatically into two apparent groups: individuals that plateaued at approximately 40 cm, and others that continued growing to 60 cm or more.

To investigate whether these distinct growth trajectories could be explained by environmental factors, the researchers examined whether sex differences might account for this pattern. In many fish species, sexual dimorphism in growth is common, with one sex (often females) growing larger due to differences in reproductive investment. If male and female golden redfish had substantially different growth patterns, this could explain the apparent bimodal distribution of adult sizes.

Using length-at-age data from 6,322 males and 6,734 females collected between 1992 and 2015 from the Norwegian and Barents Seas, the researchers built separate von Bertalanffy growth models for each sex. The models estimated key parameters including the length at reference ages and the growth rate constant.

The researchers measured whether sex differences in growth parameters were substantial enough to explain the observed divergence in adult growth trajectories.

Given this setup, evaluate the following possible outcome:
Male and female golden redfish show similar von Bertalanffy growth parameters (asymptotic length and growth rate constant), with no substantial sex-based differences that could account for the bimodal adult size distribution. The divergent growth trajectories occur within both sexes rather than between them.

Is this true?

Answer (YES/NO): YES